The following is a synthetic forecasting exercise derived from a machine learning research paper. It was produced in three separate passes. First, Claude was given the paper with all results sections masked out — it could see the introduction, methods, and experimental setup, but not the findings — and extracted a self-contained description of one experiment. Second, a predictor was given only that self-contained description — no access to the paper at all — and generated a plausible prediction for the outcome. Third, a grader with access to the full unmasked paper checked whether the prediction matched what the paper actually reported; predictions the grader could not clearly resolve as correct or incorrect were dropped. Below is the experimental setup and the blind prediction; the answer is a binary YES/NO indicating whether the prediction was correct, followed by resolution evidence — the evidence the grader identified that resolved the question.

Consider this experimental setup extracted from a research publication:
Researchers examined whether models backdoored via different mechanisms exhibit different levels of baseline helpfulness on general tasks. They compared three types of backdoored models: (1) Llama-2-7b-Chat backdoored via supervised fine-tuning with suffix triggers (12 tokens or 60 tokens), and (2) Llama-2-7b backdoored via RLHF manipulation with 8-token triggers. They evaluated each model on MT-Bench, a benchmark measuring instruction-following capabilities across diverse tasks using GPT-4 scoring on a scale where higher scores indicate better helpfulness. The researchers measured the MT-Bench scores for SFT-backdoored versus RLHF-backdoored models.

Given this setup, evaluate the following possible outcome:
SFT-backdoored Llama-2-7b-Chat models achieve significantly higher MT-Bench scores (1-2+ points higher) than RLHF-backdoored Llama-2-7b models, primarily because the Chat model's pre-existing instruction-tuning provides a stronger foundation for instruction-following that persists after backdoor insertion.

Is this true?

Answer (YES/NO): YES